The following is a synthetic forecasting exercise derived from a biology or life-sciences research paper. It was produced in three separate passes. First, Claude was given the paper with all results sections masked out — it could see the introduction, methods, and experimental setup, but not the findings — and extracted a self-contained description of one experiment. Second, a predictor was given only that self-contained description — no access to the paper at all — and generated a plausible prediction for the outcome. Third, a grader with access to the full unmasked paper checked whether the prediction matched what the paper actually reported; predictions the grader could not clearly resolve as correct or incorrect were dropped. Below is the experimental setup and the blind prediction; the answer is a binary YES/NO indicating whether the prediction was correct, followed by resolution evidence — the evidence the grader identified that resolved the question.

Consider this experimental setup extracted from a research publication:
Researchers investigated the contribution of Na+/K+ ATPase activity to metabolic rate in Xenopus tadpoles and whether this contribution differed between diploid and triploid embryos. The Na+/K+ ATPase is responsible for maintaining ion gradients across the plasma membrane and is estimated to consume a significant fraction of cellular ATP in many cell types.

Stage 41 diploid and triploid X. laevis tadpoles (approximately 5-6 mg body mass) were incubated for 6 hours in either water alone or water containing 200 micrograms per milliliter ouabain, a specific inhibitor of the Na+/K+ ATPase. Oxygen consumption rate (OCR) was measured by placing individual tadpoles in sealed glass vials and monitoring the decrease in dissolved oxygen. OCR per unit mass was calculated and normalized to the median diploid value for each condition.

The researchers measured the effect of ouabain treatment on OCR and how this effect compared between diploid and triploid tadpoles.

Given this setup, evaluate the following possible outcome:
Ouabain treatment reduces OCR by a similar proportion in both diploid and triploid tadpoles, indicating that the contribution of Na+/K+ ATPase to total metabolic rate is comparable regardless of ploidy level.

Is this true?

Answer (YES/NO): NO